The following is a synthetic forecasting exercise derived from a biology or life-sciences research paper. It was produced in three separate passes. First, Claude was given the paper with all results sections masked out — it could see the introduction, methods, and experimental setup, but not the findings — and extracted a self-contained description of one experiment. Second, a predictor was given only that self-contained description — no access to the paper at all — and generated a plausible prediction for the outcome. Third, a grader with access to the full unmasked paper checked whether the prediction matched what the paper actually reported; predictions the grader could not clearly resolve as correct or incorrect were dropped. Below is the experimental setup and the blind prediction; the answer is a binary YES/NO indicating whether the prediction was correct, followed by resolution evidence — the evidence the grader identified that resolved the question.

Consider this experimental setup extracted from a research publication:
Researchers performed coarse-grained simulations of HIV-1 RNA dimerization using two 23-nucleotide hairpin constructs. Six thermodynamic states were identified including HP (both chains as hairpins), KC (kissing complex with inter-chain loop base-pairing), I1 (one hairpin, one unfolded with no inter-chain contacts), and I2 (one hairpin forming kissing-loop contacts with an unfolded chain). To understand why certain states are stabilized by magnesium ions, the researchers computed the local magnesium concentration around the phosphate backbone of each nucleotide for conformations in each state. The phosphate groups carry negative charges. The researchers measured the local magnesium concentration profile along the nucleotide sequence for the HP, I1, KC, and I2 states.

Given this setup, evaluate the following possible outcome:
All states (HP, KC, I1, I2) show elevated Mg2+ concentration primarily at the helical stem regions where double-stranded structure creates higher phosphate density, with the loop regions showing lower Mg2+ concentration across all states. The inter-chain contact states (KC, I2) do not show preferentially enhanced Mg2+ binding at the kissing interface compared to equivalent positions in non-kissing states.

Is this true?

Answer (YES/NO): NO